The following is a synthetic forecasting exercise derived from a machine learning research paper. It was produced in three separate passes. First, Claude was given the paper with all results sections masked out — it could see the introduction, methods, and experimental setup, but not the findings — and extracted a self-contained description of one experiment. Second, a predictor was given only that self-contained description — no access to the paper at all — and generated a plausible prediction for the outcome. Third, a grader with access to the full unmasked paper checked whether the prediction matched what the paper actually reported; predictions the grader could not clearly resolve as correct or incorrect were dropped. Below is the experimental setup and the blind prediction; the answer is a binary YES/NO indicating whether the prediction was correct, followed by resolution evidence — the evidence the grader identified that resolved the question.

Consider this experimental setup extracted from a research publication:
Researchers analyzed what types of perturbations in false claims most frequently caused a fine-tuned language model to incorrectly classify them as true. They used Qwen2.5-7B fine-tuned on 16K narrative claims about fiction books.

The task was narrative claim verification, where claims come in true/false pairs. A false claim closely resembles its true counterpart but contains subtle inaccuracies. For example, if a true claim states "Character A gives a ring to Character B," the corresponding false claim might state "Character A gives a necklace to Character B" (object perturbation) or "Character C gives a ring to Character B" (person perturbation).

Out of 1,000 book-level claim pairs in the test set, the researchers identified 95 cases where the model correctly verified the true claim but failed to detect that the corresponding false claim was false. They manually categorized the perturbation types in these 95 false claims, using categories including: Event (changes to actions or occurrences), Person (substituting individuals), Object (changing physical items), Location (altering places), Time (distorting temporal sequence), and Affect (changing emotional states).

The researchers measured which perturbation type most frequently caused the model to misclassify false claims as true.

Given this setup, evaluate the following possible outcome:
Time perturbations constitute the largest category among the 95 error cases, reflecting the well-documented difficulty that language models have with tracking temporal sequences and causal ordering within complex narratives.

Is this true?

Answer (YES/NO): NO